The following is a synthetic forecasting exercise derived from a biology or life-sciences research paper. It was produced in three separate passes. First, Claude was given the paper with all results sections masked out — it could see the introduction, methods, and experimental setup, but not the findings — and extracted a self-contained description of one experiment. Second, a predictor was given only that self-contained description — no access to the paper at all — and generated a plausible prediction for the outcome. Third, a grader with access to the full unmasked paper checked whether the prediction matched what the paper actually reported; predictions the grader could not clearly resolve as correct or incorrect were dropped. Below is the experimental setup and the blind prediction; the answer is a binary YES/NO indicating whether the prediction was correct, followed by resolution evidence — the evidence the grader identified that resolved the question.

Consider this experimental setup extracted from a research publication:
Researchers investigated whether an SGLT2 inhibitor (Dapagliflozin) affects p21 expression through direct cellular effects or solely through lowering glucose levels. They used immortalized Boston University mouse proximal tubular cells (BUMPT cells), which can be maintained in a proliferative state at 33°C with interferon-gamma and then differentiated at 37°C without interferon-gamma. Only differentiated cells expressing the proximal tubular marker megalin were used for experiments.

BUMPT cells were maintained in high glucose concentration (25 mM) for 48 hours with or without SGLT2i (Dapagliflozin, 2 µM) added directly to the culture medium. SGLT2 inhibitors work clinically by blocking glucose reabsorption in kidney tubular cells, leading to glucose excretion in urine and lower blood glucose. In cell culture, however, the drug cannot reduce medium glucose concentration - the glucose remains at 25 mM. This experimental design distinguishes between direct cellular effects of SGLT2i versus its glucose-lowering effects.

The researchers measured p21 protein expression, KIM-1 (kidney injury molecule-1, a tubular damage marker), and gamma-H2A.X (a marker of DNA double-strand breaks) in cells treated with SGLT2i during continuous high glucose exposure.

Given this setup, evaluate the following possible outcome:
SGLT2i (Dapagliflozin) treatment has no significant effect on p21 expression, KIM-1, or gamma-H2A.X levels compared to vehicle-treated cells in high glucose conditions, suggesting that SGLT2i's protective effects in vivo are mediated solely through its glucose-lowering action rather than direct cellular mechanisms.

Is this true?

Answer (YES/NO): YES